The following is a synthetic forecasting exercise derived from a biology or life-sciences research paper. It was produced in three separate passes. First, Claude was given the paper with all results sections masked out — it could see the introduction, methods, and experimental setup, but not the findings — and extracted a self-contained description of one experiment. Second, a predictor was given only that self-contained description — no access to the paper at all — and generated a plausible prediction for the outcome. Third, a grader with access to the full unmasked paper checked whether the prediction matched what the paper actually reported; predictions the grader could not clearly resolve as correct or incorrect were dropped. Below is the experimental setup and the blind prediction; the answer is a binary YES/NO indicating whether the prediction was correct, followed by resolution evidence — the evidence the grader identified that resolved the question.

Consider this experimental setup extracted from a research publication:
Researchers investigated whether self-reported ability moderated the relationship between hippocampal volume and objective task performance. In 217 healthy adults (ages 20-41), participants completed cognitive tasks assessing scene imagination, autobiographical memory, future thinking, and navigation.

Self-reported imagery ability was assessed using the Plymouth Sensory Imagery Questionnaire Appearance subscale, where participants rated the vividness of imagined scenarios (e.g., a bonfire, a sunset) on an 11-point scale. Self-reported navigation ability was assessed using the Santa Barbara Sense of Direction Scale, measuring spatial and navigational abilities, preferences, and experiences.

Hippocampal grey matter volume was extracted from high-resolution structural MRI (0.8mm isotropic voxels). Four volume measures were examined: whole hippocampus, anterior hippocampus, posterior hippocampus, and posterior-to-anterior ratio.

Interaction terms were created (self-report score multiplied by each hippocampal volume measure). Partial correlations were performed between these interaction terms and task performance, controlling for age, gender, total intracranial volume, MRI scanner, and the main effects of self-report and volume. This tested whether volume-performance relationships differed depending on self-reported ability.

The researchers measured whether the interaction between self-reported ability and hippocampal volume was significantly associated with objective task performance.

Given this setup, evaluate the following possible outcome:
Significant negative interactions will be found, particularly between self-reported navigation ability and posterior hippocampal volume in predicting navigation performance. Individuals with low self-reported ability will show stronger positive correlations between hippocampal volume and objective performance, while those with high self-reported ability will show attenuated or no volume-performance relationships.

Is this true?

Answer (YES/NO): NO